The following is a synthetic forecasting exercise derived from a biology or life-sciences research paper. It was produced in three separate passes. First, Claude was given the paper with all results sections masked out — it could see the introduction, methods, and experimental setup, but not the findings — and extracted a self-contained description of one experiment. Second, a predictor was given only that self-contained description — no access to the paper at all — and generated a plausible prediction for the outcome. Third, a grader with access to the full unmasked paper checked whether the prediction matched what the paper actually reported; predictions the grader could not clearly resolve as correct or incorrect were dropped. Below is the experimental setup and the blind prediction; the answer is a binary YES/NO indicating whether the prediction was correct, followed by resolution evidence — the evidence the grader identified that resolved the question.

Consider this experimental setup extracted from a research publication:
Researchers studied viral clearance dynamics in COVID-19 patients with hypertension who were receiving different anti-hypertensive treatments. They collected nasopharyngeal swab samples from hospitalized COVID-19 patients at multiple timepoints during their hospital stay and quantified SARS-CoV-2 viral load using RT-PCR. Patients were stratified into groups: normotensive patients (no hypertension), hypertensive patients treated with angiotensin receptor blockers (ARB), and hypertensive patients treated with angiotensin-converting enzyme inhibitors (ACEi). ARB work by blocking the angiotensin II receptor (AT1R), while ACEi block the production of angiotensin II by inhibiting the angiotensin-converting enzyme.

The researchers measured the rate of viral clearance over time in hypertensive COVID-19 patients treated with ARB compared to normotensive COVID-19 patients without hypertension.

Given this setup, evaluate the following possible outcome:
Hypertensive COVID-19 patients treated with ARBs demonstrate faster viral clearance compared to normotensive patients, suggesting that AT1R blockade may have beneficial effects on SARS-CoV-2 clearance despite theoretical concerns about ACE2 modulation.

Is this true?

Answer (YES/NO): NO